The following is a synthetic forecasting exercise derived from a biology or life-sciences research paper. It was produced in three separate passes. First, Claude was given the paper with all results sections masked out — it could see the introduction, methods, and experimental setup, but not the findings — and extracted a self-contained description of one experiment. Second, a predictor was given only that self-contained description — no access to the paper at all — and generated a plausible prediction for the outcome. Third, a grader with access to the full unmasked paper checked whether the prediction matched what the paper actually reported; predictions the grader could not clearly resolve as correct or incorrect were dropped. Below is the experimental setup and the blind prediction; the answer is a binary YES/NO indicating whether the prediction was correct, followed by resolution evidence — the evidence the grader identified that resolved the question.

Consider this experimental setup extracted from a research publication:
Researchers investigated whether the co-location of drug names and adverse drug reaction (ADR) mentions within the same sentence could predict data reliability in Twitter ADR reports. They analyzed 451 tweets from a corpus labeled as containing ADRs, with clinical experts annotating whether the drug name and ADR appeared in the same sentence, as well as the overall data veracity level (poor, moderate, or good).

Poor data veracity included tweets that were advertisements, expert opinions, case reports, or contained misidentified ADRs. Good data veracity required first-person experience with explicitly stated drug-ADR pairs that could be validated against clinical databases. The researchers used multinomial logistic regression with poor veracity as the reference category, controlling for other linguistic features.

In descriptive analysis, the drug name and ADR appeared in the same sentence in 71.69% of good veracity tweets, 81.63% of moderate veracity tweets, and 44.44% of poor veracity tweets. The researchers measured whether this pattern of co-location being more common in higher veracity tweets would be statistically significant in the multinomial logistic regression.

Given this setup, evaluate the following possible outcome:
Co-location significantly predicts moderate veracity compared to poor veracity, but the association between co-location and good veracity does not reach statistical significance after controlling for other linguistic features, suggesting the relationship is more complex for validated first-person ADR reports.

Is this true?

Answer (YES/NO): NO